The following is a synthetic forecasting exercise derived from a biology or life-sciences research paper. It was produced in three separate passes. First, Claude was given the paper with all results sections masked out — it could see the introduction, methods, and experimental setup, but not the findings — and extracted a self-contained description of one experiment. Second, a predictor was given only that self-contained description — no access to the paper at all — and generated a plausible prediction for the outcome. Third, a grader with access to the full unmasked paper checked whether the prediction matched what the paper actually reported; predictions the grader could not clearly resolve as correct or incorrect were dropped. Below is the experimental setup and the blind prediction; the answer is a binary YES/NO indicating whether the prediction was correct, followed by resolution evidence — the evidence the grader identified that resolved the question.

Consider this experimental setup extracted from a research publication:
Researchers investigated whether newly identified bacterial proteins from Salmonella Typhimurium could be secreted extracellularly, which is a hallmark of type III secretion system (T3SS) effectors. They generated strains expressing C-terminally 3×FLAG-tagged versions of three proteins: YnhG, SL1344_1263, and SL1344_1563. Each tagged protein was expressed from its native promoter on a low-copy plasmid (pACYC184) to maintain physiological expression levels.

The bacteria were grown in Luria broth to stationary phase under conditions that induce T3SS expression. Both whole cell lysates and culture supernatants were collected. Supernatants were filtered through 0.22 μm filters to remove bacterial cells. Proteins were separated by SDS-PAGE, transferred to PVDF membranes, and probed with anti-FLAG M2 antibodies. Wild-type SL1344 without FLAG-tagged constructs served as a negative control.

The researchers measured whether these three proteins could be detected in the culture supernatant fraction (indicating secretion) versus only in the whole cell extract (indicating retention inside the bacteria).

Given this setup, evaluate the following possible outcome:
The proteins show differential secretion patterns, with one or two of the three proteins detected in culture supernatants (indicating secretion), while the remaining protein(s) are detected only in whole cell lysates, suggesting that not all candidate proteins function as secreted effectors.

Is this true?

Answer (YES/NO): YES